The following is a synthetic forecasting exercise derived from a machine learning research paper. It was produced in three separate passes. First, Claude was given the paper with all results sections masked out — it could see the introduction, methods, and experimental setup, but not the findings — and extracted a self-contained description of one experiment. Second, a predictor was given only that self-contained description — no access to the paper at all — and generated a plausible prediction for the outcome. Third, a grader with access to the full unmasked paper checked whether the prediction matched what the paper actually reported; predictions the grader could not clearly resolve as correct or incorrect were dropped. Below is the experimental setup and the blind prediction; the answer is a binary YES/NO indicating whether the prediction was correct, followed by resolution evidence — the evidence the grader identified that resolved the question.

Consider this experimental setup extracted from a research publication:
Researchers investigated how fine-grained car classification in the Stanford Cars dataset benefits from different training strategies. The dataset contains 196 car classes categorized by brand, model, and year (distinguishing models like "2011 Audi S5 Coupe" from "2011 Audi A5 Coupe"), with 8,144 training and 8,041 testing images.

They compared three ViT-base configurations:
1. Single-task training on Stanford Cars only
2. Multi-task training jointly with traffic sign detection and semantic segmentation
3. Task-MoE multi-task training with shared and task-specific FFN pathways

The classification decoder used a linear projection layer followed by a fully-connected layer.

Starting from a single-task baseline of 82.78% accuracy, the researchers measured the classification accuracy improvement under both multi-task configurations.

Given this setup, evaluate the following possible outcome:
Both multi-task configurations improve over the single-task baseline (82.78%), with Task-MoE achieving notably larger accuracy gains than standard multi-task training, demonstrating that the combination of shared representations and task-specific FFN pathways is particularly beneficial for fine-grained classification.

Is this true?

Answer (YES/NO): YES